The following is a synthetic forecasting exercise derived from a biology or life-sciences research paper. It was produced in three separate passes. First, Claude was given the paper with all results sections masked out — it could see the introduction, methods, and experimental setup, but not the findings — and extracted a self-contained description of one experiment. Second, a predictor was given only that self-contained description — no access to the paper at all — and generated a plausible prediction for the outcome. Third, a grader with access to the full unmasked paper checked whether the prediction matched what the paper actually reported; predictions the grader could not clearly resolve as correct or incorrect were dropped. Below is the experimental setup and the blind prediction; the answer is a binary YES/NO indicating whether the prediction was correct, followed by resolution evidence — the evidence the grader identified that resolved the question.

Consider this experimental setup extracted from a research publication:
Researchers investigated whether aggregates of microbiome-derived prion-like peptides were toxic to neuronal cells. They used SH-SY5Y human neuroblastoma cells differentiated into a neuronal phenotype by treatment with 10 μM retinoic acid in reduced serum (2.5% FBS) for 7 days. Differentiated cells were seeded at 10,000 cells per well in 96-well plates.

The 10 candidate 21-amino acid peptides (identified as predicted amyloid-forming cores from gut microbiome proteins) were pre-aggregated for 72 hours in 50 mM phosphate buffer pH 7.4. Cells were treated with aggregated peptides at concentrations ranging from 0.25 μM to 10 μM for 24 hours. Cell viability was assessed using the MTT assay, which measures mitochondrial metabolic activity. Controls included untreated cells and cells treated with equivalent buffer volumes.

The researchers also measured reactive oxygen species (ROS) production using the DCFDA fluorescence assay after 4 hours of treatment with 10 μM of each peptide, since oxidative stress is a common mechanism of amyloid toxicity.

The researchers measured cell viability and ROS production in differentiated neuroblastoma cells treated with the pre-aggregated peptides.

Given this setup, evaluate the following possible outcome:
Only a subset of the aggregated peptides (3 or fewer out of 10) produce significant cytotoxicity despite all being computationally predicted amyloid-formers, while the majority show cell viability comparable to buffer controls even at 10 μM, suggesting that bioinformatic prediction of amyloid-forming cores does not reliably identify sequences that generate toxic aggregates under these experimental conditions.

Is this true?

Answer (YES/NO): NO